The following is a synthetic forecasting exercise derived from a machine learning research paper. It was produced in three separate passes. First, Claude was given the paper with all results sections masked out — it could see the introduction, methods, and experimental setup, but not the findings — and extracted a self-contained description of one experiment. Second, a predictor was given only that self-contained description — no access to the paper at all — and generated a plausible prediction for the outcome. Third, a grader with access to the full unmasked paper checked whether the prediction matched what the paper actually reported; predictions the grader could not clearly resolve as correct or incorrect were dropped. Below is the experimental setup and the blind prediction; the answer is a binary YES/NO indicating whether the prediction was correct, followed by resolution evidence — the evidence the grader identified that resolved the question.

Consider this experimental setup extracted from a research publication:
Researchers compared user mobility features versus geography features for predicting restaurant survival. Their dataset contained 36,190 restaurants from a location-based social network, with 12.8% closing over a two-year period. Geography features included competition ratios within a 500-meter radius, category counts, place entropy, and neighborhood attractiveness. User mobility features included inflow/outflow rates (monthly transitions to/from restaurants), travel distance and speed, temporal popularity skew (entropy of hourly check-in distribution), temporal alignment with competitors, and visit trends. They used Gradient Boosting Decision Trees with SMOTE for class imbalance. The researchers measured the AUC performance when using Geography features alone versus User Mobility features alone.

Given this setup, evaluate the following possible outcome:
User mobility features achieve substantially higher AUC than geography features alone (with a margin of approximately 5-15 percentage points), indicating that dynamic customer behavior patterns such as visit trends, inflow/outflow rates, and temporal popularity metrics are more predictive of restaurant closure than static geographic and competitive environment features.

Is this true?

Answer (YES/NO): NO